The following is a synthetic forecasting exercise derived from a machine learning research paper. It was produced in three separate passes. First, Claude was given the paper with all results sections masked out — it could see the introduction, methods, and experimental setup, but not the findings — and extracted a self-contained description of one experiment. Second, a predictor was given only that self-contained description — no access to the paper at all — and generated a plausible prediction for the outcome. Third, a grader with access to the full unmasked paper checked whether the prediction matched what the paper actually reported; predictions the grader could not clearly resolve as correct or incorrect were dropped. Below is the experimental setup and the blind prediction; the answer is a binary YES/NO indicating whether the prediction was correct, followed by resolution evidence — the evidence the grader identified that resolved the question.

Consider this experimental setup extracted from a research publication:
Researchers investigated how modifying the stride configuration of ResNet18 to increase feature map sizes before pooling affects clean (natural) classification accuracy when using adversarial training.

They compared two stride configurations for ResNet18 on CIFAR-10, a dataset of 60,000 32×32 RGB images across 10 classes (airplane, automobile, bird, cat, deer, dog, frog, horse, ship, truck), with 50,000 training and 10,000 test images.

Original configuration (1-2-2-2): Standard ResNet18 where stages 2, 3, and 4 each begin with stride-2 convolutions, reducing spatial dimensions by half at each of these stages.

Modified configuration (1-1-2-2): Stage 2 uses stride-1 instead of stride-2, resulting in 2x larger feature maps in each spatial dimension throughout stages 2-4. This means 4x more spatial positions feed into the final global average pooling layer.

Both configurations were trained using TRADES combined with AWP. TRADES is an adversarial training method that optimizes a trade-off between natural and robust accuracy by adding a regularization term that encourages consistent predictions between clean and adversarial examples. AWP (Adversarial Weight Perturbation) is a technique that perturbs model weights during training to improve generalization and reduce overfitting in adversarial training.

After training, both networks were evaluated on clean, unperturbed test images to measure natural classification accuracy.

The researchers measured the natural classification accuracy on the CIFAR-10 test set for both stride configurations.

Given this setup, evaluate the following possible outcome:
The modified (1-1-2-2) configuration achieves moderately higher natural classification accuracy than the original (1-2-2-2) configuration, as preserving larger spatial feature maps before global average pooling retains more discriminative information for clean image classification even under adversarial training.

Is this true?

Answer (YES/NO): YES